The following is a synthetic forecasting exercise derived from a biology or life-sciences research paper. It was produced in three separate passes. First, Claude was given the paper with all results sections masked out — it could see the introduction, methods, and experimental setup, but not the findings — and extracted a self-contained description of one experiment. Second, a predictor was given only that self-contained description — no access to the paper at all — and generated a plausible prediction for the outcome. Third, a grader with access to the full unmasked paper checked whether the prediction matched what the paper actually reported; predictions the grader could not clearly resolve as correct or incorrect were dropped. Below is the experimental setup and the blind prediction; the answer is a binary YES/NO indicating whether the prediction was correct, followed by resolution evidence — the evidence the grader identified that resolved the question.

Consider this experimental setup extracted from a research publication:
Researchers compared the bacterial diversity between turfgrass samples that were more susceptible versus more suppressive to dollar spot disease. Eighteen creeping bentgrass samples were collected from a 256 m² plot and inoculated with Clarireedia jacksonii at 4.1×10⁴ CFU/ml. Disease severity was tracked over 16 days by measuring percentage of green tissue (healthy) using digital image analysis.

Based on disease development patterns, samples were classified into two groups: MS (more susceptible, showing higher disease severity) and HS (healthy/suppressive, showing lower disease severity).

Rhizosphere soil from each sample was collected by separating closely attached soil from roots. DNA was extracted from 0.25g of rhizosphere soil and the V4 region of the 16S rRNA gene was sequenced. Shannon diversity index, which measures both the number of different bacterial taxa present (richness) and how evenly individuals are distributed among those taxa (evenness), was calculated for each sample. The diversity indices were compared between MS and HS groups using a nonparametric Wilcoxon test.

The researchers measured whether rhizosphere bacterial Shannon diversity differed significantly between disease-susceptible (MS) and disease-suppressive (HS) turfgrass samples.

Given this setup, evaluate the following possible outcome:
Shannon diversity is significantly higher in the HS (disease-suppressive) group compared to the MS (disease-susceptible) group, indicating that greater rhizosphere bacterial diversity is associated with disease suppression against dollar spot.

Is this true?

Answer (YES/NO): NO